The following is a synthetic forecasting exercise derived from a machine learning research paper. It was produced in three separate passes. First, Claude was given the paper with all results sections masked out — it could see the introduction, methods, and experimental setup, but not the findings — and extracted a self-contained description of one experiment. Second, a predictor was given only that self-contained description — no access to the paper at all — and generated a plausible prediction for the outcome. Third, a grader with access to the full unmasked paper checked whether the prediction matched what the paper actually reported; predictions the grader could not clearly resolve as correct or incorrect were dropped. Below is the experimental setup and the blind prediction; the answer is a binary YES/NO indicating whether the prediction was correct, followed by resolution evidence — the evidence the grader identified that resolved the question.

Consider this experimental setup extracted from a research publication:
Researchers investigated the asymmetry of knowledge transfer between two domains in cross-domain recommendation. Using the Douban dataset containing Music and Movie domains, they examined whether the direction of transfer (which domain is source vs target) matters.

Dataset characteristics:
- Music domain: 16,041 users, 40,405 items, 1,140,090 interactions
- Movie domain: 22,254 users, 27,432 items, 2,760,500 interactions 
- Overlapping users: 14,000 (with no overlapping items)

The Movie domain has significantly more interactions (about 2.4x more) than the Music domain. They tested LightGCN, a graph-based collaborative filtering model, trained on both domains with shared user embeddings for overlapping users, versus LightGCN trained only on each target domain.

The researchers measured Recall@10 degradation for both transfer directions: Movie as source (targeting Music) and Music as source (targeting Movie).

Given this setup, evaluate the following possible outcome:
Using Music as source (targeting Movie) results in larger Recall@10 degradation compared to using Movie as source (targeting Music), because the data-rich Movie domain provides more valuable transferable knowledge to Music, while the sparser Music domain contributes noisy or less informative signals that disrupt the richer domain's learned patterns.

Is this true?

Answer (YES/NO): NO